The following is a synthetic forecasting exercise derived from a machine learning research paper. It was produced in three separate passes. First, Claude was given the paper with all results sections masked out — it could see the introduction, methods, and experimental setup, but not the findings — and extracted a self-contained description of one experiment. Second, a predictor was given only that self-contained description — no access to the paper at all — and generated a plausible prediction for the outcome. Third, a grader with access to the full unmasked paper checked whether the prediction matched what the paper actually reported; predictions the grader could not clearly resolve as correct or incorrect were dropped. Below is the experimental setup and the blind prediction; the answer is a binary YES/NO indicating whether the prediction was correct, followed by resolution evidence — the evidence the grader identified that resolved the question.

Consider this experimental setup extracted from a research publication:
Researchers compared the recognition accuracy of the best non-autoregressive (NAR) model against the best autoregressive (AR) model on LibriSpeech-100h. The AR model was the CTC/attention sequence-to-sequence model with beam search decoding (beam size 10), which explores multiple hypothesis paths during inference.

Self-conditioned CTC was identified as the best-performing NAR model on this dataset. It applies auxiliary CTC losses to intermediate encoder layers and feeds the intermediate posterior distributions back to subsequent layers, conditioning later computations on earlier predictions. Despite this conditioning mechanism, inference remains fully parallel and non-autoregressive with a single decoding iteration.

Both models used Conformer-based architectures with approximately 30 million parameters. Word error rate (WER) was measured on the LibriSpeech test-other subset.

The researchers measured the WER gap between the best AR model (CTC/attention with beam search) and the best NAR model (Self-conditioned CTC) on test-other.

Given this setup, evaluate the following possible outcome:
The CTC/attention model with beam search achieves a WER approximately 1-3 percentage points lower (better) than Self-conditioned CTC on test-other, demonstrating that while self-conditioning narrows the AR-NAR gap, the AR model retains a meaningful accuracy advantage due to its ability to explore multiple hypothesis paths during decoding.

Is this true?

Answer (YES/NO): YES